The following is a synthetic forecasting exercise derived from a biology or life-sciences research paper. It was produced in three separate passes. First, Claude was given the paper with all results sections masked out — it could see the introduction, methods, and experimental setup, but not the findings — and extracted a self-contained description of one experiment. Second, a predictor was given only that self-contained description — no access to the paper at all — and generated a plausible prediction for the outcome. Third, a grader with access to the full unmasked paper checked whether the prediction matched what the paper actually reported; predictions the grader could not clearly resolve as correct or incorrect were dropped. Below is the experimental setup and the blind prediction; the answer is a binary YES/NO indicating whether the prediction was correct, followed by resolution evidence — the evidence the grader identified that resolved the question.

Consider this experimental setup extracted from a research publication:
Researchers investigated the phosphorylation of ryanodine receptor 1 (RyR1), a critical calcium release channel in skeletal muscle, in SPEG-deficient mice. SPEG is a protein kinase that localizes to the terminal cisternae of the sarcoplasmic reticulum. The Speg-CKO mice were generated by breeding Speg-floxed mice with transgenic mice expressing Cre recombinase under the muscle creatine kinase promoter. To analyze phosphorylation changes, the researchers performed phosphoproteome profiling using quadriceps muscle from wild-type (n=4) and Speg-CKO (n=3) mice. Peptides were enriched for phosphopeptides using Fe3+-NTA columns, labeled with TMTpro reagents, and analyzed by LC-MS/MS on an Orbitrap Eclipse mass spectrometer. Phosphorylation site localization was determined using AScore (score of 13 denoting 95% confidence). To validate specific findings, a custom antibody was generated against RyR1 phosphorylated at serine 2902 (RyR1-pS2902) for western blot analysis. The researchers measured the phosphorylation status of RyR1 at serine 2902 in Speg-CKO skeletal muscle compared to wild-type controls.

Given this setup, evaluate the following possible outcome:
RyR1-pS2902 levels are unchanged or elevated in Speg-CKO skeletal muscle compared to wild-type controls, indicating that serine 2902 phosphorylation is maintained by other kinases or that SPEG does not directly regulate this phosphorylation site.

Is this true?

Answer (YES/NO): NO